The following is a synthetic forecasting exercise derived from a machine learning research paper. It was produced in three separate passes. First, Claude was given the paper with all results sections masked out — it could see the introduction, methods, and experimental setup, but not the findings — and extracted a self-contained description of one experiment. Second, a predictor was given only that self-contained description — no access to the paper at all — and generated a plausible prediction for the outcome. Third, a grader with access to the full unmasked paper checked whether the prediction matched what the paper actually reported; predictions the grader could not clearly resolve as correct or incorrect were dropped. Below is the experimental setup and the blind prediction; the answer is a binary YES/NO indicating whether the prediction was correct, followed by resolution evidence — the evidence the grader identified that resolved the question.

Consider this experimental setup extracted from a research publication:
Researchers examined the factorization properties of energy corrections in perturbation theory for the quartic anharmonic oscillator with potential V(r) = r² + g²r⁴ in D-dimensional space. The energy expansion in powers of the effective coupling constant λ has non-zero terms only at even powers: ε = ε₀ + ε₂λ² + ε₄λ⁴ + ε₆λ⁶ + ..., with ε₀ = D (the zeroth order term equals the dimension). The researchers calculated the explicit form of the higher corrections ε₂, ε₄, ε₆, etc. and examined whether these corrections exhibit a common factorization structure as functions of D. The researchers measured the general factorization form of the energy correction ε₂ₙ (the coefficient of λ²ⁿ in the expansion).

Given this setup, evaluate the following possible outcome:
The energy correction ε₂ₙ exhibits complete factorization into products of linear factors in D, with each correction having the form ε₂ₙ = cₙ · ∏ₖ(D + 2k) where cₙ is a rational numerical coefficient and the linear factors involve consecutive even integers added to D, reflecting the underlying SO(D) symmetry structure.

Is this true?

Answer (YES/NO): NO